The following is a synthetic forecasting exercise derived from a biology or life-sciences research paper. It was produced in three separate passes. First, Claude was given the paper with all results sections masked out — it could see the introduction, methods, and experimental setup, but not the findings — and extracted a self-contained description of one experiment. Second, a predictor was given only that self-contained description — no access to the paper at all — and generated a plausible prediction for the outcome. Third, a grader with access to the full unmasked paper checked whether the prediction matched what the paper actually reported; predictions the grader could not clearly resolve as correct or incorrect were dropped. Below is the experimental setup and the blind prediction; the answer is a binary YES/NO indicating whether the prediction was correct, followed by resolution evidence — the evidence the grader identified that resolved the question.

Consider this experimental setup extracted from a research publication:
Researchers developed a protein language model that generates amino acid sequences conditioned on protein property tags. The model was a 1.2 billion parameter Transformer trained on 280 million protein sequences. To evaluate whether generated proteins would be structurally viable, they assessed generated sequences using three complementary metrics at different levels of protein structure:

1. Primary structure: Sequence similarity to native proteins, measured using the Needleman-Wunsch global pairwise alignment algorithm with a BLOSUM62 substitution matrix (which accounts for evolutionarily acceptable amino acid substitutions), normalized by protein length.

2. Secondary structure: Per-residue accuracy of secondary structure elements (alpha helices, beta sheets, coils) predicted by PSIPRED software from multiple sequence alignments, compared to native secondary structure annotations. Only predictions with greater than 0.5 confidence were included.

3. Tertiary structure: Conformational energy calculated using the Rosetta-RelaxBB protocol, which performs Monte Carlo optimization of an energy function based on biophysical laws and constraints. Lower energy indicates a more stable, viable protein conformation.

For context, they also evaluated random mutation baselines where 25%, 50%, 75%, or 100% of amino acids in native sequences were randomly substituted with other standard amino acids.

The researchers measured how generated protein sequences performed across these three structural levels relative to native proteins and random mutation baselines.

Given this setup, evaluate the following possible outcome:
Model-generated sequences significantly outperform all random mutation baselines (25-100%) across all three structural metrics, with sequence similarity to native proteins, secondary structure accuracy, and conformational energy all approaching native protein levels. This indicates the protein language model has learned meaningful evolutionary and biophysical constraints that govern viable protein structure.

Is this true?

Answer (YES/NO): NO